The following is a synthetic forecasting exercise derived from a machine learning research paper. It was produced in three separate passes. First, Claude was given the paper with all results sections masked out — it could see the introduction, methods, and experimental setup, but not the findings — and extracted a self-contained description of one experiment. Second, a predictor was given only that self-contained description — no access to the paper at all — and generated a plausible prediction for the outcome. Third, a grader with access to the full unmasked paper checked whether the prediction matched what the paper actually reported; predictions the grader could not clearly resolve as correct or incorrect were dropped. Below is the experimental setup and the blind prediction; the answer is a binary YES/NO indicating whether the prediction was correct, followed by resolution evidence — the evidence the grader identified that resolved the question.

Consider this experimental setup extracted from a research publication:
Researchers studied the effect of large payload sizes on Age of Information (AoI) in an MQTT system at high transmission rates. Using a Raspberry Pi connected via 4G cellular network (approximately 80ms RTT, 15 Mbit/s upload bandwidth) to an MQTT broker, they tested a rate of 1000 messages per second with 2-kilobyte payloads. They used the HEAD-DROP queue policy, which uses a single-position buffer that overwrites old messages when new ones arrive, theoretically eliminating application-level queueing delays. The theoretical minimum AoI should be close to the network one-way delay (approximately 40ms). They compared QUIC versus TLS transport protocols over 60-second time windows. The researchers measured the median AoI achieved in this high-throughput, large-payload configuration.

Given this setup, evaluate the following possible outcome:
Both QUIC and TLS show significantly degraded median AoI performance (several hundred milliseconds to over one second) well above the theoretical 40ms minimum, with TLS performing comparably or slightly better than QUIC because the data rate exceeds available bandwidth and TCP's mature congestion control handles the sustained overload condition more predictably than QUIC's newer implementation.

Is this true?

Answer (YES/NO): NO